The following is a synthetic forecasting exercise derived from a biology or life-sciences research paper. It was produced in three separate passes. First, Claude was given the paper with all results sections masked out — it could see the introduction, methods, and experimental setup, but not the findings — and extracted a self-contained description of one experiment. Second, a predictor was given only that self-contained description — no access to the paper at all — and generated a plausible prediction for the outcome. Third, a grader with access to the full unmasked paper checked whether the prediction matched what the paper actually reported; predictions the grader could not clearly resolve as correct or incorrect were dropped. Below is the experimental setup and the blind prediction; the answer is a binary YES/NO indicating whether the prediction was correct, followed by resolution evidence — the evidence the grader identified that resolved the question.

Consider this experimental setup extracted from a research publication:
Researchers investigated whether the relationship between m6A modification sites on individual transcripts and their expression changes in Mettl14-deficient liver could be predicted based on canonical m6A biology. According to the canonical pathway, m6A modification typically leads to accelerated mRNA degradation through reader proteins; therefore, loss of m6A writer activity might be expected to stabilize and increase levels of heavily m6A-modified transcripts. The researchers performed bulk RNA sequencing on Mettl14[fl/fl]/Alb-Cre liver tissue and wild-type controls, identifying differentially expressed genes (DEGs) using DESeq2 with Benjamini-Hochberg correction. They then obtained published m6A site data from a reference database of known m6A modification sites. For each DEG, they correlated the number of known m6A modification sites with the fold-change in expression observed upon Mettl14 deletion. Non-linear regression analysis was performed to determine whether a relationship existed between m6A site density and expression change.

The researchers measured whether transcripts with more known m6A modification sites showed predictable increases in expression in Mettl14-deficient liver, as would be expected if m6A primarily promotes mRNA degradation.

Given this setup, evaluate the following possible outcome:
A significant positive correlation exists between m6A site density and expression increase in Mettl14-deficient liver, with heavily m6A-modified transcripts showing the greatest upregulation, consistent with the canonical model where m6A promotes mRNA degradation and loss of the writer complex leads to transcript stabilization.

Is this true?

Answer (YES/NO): NO